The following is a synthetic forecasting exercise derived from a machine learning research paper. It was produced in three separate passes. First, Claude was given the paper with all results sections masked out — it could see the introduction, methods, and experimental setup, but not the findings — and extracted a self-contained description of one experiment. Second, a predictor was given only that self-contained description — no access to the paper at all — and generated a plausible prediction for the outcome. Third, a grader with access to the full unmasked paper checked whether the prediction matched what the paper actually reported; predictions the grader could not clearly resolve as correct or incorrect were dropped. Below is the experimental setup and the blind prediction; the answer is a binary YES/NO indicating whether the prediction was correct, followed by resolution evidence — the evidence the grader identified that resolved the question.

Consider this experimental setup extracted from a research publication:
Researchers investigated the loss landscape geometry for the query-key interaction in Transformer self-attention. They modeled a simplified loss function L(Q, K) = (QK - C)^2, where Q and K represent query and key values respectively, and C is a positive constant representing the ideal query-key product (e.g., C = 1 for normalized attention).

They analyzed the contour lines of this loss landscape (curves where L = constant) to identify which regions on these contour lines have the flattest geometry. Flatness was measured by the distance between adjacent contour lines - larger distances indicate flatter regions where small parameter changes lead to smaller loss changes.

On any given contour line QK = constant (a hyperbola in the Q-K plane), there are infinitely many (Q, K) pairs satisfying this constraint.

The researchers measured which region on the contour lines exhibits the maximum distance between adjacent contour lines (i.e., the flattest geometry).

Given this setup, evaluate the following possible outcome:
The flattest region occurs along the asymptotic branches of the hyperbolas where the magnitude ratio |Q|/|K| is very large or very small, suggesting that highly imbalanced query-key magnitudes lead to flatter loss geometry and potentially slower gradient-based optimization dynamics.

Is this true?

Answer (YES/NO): NO